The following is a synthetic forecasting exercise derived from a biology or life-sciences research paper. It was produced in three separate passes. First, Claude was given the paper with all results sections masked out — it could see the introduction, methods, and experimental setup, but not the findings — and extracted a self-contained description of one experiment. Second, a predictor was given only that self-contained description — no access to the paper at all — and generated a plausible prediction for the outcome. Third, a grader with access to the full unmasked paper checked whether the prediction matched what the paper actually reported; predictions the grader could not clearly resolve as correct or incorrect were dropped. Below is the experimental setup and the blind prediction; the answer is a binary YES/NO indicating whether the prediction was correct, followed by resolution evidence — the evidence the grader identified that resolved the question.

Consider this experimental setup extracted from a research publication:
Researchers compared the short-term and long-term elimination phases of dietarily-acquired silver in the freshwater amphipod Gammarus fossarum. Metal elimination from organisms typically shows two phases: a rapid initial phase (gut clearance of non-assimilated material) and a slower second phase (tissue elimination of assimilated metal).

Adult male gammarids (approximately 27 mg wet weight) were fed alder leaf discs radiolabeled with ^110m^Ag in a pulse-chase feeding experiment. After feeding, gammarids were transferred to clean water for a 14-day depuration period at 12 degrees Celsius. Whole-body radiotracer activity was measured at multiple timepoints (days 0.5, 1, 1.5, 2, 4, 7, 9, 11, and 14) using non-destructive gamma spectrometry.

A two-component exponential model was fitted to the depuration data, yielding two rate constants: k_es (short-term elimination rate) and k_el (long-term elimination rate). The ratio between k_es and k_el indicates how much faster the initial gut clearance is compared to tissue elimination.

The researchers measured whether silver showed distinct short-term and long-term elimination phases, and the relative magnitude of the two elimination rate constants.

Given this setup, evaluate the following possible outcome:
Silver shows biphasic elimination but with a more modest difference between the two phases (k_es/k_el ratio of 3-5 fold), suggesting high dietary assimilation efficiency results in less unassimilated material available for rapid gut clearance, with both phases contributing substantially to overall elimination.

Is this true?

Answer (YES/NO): NO